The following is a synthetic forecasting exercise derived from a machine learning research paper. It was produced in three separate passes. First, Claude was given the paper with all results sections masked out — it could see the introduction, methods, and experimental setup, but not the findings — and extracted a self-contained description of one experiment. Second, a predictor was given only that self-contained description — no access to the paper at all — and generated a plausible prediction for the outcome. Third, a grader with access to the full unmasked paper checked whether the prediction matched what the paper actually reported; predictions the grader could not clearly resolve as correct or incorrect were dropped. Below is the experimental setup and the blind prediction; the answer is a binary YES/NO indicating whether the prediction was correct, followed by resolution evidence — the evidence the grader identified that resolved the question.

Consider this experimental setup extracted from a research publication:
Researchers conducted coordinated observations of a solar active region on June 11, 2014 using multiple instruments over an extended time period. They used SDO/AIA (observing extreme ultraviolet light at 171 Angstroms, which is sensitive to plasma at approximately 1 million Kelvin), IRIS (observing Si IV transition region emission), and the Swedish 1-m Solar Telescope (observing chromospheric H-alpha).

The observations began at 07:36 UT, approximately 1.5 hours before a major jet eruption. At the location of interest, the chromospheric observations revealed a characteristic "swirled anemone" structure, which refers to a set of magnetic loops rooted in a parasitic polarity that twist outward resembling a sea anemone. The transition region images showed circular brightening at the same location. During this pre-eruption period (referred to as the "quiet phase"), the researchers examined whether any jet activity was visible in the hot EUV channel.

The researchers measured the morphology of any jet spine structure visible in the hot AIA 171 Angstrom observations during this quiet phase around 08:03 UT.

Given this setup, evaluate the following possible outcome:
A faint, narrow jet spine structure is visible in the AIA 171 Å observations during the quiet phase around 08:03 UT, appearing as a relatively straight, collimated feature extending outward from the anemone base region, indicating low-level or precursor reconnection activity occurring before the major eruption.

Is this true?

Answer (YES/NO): YES